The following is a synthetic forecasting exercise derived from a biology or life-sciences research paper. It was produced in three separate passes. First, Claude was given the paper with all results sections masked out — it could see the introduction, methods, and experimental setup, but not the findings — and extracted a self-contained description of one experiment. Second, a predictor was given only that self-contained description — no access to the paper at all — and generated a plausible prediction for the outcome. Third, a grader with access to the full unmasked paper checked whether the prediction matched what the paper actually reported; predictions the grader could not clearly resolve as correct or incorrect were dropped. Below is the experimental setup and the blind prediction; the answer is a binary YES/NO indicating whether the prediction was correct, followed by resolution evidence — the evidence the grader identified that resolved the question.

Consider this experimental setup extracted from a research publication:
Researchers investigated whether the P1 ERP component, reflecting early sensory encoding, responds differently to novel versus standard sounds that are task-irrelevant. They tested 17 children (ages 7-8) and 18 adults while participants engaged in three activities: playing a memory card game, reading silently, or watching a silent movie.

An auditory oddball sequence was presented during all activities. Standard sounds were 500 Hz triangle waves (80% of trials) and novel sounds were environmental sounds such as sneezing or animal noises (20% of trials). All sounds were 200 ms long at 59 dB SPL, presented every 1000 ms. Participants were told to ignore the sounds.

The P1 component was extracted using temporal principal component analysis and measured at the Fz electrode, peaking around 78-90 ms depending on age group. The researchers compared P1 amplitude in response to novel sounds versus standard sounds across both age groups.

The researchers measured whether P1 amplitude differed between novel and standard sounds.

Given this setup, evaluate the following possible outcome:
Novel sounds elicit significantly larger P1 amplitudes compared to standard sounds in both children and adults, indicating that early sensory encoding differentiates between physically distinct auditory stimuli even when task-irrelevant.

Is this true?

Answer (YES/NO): NO